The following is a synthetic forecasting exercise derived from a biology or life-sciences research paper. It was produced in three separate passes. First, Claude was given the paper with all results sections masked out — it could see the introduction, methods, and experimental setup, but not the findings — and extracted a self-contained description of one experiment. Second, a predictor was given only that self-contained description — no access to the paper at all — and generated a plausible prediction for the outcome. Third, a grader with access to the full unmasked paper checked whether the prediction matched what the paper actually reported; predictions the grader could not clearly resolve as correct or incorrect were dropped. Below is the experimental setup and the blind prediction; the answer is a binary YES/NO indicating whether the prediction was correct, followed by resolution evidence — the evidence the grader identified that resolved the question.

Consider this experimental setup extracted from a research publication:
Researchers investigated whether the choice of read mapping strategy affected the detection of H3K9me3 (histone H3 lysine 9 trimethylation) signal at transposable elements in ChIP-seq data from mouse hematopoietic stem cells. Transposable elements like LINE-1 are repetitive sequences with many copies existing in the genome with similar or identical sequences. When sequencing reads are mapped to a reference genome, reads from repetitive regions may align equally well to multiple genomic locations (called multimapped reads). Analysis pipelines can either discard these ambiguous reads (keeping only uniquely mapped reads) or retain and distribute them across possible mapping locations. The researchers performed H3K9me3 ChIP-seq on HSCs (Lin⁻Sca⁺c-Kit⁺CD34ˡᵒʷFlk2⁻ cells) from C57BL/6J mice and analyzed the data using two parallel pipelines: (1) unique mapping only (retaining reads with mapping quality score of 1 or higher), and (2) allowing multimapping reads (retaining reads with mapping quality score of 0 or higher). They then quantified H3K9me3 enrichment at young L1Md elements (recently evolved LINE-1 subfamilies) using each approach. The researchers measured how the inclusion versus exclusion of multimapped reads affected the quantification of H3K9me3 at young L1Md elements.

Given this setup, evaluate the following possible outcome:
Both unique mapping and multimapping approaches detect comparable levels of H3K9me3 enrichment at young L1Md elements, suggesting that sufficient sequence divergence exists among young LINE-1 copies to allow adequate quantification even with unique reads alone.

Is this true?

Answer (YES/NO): NO